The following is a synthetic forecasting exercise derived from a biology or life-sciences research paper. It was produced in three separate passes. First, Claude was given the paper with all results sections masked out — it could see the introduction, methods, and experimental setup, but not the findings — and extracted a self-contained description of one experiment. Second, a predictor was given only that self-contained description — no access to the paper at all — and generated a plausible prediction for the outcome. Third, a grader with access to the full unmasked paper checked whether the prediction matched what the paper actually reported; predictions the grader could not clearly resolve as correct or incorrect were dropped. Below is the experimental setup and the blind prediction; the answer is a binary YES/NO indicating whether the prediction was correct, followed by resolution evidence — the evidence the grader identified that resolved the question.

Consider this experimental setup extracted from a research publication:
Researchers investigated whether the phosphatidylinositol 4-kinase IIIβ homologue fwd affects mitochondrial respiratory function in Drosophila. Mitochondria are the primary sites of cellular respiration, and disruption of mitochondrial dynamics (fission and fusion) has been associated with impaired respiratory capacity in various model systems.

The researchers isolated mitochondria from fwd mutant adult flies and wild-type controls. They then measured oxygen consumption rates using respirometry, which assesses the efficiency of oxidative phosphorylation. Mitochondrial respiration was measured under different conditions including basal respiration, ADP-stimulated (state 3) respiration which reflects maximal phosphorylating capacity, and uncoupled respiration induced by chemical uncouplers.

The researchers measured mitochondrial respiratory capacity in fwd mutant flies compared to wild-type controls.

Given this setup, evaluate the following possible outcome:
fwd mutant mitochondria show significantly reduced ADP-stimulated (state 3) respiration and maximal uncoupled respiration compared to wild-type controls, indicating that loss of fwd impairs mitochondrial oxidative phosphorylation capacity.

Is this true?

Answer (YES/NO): YES